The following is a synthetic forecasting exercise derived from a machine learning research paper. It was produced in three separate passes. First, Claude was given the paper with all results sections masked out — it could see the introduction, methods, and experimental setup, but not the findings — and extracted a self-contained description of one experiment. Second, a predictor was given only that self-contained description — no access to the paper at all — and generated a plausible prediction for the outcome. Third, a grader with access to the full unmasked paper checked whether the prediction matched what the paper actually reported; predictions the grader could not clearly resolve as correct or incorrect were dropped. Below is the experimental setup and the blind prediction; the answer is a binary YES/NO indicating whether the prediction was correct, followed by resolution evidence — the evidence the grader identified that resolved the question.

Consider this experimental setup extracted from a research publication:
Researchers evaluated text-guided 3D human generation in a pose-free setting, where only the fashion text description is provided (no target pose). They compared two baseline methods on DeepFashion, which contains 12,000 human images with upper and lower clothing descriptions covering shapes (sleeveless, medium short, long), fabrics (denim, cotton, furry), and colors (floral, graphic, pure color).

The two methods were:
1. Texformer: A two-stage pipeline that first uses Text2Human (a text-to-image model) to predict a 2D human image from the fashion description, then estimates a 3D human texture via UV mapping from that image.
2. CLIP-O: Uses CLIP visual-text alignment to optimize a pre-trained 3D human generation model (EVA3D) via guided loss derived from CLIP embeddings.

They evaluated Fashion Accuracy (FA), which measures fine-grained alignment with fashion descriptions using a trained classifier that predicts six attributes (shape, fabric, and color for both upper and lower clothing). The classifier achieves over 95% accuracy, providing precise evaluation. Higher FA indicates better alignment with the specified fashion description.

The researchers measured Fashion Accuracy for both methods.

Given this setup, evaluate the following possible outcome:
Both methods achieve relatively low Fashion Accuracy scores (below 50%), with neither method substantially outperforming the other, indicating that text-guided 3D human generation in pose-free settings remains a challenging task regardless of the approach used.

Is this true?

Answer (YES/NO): NO